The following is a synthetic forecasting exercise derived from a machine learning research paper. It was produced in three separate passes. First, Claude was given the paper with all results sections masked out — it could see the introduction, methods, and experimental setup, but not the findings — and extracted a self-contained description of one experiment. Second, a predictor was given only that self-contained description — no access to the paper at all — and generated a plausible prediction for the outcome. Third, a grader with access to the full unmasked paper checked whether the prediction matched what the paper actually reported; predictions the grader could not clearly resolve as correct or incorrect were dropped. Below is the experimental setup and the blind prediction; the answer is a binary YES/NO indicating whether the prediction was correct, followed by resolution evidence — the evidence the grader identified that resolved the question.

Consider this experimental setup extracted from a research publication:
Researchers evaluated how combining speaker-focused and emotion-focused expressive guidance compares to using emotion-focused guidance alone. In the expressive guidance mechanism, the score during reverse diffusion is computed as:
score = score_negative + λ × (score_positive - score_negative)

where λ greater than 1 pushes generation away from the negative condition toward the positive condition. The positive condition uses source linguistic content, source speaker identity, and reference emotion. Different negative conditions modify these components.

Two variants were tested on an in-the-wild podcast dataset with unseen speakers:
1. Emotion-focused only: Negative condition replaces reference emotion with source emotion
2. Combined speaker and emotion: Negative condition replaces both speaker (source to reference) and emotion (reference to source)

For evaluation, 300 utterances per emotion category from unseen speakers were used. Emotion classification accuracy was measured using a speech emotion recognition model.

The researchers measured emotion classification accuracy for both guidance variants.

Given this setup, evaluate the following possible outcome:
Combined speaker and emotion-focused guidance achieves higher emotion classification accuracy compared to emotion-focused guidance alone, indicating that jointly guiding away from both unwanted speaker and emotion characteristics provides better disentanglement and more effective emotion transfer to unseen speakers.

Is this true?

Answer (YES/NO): NO